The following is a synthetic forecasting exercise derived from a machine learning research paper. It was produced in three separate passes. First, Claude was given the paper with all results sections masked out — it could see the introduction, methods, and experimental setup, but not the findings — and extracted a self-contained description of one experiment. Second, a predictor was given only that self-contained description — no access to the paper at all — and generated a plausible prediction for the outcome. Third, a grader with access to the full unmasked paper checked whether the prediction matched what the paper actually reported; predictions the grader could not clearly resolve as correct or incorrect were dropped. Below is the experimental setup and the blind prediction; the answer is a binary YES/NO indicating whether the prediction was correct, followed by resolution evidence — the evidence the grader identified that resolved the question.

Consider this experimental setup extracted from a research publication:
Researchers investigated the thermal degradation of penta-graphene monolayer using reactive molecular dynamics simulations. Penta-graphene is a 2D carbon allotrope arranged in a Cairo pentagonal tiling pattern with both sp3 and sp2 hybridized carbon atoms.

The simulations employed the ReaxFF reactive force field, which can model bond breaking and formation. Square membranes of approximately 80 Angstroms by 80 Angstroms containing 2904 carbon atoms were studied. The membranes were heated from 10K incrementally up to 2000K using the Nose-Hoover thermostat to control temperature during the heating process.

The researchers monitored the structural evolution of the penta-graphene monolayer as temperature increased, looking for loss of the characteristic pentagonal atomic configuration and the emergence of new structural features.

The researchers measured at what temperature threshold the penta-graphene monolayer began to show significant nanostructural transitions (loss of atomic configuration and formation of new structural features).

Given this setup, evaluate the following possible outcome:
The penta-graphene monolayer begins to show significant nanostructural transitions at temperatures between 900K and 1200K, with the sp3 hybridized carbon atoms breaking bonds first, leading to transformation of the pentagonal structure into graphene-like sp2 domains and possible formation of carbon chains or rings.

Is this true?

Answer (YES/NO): NO